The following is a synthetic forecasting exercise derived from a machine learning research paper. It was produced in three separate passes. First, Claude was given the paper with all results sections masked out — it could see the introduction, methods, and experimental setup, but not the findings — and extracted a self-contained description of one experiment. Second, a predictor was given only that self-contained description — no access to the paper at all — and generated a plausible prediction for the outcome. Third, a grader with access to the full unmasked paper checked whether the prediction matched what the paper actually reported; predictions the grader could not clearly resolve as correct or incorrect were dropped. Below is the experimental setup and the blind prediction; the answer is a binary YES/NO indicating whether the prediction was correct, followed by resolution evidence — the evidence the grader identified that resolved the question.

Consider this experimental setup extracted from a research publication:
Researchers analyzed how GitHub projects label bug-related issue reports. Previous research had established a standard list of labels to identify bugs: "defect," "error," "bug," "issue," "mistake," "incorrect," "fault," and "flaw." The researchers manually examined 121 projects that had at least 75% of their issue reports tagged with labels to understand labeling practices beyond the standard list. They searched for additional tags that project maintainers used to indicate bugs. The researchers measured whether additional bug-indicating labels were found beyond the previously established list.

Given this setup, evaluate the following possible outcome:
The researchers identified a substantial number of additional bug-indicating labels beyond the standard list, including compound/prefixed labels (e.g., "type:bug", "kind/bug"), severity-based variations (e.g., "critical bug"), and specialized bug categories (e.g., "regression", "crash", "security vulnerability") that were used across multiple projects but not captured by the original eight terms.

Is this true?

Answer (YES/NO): NO